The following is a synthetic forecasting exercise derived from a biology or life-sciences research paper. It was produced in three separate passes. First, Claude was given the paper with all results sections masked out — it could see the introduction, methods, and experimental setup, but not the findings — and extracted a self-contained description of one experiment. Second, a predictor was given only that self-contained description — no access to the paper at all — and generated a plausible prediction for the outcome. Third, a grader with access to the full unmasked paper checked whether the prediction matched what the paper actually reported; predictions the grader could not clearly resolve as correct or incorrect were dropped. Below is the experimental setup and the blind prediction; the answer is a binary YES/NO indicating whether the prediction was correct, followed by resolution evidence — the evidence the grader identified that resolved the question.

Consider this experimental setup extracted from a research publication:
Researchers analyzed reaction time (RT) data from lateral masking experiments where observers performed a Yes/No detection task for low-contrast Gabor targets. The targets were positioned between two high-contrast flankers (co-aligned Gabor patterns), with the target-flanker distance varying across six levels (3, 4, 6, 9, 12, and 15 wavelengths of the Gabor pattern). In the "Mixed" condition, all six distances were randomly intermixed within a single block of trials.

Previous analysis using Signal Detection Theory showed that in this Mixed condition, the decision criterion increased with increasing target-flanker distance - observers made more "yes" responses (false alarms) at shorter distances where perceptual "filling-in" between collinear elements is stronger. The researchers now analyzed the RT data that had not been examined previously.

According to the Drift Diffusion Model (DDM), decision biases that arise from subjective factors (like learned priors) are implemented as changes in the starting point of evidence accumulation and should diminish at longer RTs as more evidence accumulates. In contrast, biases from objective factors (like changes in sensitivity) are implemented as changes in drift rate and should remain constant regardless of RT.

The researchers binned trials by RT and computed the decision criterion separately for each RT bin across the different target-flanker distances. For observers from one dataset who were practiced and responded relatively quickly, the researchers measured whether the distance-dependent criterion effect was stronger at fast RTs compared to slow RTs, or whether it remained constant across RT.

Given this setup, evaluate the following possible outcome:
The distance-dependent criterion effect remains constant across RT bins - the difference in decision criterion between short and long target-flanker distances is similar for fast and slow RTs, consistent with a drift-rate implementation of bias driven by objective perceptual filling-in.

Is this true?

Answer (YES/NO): NO